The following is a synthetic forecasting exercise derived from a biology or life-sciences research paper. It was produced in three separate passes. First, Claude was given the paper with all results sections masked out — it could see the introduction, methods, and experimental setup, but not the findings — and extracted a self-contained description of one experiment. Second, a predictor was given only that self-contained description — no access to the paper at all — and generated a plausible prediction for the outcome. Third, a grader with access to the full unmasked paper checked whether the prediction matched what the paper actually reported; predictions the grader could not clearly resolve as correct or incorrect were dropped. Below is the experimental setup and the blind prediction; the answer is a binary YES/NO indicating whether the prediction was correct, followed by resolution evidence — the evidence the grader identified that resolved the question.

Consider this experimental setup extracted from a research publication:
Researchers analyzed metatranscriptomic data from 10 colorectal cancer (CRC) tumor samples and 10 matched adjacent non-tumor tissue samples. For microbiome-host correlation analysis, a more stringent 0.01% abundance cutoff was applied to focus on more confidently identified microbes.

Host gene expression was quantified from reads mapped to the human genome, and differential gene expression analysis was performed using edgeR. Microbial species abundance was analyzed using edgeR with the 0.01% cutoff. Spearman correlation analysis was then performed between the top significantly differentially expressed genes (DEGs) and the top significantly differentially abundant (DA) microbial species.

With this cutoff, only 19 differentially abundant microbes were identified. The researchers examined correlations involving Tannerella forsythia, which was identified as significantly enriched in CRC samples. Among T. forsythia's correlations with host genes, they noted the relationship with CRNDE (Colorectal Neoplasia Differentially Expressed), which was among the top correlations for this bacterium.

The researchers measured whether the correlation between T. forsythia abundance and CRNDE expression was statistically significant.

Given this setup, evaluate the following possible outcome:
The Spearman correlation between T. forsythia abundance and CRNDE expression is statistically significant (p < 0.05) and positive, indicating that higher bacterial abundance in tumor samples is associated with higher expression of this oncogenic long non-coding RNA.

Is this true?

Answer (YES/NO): NO